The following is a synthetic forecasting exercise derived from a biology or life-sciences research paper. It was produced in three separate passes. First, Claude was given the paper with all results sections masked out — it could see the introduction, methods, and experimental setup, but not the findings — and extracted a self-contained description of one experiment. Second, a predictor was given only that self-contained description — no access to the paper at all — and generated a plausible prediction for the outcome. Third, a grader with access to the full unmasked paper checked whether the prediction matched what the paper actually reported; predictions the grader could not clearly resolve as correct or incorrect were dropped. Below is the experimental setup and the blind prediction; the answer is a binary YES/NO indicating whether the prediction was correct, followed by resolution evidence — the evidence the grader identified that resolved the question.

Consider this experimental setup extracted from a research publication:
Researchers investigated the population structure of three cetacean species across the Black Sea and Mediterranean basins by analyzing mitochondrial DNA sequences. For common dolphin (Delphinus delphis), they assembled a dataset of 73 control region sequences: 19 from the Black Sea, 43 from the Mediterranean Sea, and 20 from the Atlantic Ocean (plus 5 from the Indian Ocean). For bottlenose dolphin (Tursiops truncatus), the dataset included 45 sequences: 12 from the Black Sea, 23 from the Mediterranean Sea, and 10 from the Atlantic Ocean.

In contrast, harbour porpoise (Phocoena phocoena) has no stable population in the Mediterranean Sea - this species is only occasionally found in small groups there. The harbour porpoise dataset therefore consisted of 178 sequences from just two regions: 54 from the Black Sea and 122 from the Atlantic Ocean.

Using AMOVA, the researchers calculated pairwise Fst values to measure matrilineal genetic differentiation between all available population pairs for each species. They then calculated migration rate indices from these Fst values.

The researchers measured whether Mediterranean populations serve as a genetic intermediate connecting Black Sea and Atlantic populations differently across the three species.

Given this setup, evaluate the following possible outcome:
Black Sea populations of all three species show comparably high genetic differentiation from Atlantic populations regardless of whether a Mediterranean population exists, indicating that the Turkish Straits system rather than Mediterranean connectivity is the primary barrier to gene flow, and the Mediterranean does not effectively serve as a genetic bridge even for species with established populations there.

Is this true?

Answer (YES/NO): NO